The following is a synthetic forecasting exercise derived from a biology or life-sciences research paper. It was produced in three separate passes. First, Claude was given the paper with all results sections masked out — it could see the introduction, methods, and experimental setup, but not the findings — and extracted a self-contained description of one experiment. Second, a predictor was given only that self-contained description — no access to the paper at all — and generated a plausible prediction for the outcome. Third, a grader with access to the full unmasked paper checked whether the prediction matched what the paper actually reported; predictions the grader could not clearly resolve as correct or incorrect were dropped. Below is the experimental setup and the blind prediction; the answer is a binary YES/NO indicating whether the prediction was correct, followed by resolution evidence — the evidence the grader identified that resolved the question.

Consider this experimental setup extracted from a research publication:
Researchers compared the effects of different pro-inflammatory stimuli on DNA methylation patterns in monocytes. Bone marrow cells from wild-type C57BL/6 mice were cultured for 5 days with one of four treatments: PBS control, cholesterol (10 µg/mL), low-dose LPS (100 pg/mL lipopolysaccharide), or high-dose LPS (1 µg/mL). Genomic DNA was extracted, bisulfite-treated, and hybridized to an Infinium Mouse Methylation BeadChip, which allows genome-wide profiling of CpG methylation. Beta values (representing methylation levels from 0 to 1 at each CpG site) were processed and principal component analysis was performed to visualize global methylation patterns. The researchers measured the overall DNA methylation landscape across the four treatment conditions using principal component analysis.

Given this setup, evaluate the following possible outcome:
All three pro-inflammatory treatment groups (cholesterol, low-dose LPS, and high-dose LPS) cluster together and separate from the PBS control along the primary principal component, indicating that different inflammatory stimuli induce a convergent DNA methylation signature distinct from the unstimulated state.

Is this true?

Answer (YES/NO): NO